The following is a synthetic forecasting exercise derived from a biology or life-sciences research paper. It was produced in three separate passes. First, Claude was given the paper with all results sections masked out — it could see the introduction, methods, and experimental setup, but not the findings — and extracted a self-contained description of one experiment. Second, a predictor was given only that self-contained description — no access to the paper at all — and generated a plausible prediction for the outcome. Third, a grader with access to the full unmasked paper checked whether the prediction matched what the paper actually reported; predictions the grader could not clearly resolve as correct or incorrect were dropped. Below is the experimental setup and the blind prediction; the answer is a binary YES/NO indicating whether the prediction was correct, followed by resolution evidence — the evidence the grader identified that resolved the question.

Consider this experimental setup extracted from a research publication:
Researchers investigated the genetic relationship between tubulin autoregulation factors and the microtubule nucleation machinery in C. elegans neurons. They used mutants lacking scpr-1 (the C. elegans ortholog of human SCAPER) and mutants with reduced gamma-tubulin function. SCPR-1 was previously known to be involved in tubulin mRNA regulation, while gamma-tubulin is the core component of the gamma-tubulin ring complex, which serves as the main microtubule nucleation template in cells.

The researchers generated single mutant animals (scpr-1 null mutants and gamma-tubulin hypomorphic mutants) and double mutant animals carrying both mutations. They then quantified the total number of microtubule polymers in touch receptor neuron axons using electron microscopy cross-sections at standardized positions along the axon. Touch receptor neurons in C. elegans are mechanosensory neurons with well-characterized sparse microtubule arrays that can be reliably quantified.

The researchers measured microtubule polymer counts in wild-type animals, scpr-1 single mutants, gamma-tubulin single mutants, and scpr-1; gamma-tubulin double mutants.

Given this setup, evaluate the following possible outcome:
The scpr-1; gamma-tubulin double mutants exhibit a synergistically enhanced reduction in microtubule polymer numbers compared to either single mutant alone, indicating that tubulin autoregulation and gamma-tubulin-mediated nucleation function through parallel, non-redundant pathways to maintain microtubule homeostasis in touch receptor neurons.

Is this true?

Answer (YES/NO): NO